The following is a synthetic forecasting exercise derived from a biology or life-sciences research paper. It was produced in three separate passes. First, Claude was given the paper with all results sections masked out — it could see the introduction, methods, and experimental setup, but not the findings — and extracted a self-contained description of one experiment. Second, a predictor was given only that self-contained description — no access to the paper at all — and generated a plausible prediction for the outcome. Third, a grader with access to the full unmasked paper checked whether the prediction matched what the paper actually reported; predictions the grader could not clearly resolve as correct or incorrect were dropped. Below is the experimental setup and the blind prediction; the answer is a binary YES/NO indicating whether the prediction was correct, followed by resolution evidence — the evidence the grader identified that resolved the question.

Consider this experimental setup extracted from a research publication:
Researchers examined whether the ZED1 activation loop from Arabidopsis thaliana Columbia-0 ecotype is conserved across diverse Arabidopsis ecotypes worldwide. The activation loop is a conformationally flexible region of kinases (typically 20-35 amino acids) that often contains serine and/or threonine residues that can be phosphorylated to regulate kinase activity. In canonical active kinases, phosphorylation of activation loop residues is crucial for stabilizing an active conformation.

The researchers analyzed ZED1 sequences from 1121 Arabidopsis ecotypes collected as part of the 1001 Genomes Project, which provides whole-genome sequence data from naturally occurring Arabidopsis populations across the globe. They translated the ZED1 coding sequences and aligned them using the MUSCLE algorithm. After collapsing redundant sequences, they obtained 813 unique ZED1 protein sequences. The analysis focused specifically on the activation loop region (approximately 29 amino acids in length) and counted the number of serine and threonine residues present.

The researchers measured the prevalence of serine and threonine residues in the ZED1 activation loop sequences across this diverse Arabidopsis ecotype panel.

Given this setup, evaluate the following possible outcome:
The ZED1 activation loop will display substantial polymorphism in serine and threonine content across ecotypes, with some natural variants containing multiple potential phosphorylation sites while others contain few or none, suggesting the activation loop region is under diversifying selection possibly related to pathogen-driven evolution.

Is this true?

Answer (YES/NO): NO